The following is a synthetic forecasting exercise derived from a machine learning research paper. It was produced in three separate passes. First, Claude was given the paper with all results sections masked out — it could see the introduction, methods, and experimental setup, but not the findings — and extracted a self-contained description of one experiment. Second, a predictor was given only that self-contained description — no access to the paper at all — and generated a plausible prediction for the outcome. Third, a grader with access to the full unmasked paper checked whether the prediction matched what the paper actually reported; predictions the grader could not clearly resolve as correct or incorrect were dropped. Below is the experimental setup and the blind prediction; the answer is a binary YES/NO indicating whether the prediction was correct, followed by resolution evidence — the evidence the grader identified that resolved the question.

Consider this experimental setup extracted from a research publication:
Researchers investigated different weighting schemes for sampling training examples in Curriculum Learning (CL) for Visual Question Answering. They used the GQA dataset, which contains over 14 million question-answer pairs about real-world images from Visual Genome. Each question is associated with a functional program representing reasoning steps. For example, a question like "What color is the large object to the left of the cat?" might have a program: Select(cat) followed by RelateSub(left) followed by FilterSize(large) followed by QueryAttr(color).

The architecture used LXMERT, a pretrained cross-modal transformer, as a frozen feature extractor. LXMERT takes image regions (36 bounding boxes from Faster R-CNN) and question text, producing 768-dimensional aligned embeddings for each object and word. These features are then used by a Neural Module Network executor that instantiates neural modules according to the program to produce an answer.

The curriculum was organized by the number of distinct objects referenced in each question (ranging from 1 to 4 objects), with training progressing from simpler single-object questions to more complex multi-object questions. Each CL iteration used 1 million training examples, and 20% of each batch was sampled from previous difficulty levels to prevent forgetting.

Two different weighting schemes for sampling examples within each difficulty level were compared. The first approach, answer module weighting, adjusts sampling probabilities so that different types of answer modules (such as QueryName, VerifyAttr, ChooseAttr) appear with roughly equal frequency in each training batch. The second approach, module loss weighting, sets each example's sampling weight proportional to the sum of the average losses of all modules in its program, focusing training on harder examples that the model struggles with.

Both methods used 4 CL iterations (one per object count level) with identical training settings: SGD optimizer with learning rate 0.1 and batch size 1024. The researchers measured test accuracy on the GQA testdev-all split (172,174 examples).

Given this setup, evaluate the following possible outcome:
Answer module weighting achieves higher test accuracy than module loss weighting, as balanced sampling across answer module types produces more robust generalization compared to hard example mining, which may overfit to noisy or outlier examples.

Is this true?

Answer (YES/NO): YES